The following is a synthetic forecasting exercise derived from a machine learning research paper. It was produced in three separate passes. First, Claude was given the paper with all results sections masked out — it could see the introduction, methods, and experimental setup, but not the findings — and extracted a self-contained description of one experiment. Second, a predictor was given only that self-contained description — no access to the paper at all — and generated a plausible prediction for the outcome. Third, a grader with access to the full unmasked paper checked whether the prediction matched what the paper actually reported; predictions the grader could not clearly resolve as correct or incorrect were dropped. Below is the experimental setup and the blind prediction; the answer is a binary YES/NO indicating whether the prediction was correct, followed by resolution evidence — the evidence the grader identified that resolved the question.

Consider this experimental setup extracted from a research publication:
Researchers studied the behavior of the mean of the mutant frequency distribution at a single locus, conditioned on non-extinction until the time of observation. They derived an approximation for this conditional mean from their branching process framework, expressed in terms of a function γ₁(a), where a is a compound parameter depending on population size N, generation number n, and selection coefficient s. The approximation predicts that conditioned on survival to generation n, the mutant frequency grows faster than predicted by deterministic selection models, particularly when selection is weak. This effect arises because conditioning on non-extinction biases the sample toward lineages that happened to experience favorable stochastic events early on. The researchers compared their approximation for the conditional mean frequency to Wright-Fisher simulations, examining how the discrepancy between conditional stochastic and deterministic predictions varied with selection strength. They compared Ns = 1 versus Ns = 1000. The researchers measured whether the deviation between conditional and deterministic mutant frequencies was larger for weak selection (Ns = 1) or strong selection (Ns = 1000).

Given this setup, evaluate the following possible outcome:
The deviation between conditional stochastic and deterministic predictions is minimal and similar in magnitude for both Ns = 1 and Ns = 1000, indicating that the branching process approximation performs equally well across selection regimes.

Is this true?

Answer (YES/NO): NO